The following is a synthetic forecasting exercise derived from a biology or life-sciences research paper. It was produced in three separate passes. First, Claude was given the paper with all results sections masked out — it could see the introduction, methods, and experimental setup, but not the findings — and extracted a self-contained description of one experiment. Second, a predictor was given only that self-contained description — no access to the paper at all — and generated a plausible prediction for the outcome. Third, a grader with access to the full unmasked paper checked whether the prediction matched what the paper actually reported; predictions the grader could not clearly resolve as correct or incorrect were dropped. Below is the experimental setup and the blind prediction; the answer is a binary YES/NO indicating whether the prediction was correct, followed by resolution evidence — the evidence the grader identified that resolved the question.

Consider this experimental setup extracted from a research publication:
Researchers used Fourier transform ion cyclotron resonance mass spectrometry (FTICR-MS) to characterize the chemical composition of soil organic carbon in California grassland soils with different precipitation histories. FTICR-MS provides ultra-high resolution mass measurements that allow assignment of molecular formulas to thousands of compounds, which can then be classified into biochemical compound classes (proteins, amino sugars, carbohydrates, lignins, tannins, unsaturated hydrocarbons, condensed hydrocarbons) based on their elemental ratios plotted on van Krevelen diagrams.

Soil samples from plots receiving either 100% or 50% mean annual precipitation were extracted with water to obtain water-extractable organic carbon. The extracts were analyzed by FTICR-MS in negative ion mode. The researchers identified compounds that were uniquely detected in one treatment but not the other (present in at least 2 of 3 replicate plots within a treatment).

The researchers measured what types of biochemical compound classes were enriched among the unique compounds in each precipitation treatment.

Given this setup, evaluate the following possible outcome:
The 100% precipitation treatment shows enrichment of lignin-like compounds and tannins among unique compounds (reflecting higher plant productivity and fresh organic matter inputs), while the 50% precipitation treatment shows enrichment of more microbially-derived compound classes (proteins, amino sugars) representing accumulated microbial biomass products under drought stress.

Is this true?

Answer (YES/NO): NO